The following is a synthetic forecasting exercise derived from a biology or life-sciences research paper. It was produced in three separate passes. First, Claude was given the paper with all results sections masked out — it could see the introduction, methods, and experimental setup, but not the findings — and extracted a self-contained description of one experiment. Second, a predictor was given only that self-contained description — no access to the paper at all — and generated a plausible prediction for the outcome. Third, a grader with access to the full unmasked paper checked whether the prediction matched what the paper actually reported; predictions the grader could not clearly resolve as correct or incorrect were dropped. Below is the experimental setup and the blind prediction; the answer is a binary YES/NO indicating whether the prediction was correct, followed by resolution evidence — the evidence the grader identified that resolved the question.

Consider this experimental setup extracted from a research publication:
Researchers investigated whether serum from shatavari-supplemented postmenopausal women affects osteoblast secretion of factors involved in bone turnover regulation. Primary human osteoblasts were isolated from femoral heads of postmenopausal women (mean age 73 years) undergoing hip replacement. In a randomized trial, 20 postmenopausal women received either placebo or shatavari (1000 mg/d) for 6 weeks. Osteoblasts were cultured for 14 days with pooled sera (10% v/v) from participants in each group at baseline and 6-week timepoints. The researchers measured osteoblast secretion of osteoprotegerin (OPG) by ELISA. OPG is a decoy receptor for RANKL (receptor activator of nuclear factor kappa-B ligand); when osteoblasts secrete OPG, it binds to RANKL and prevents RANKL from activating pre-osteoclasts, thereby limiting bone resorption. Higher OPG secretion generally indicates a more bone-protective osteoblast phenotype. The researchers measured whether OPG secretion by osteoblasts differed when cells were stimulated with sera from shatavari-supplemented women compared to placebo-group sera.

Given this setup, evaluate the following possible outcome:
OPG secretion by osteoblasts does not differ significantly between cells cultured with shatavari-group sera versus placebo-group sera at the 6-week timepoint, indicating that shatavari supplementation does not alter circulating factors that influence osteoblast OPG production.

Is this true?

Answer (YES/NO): YES